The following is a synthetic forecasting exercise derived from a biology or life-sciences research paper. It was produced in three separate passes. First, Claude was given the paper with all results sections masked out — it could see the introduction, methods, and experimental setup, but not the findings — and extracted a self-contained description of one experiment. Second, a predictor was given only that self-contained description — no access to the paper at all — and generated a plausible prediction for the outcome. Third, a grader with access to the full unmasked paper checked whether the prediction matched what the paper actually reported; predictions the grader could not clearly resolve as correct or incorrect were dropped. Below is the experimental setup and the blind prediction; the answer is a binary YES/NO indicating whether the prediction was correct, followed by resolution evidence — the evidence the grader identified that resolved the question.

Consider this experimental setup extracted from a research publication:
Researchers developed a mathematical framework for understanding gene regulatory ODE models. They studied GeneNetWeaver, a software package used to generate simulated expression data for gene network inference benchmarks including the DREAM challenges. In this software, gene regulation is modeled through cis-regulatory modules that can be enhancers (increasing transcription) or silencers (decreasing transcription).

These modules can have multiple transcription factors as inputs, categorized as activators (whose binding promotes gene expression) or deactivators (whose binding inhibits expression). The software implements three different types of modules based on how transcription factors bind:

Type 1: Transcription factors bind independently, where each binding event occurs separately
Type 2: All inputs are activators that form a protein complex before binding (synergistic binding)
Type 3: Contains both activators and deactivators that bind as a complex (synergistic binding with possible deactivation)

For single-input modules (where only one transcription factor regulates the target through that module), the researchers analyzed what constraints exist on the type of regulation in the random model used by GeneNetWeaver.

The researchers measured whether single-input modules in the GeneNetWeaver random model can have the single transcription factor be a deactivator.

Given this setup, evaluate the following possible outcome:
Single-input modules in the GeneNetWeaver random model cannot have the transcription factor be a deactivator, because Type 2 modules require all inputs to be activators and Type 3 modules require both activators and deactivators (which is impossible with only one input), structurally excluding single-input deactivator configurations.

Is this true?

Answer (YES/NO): NO